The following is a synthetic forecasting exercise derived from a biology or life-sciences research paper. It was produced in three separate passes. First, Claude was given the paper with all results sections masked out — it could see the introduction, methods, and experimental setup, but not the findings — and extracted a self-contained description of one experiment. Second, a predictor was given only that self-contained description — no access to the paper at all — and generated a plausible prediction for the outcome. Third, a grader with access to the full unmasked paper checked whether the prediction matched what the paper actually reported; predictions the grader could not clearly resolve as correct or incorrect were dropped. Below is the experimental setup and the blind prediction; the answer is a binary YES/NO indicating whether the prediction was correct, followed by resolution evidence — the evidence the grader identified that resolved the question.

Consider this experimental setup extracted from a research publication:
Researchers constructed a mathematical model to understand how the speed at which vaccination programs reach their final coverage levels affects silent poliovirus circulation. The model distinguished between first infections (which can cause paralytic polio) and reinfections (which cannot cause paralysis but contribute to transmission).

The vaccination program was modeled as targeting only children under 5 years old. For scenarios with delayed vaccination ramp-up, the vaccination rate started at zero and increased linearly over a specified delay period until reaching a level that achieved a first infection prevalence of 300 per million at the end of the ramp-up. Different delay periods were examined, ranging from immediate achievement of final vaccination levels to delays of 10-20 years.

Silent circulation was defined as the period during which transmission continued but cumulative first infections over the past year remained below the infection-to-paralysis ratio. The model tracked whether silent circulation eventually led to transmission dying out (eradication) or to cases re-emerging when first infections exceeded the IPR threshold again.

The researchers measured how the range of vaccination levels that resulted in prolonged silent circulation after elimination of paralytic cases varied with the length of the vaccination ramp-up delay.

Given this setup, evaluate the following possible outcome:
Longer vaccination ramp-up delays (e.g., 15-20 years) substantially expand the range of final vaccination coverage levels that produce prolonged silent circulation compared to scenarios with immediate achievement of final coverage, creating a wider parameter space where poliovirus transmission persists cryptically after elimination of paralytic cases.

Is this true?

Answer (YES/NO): YES